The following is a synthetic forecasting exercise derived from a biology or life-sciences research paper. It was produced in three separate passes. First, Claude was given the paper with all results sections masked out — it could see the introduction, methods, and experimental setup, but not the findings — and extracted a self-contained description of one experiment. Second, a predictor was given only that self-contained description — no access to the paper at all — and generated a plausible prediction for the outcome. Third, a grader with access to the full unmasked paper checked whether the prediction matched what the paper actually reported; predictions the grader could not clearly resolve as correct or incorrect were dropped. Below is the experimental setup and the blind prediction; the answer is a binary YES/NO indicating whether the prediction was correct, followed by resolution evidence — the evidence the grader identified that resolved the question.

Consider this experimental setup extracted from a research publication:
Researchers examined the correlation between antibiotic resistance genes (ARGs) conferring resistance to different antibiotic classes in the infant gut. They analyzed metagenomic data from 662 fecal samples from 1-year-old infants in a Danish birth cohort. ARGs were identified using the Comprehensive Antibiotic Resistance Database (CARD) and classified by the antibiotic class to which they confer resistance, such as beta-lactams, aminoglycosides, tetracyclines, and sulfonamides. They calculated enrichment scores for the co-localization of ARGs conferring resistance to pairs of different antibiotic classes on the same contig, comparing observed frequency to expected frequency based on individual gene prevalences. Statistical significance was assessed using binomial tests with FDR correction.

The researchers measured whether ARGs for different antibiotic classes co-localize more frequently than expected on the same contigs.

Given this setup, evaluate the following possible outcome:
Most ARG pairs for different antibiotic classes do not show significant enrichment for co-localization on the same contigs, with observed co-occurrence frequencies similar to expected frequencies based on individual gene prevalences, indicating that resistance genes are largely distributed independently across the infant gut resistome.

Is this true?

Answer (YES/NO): NO